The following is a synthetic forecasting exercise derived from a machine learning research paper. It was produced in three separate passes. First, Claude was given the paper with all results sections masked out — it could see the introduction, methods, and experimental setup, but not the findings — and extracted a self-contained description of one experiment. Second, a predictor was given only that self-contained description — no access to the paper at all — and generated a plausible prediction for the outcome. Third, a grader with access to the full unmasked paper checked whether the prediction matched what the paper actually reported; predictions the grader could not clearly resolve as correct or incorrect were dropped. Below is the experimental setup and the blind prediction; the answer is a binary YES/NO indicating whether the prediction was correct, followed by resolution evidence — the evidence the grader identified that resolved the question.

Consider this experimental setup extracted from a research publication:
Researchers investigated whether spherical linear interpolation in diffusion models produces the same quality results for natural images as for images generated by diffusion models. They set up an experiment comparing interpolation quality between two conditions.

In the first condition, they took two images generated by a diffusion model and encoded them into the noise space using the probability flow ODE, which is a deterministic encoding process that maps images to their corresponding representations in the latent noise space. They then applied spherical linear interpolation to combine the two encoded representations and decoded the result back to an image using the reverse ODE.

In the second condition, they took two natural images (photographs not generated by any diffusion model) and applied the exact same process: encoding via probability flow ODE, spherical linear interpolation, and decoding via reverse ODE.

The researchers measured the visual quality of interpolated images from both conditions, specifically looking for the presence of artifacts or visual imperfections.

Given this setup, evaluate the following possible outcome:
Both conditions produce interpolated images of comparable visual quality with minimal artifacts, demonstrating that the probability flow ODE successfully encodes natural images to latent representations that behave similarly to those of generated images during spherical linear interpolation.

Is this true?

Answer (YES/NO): NO